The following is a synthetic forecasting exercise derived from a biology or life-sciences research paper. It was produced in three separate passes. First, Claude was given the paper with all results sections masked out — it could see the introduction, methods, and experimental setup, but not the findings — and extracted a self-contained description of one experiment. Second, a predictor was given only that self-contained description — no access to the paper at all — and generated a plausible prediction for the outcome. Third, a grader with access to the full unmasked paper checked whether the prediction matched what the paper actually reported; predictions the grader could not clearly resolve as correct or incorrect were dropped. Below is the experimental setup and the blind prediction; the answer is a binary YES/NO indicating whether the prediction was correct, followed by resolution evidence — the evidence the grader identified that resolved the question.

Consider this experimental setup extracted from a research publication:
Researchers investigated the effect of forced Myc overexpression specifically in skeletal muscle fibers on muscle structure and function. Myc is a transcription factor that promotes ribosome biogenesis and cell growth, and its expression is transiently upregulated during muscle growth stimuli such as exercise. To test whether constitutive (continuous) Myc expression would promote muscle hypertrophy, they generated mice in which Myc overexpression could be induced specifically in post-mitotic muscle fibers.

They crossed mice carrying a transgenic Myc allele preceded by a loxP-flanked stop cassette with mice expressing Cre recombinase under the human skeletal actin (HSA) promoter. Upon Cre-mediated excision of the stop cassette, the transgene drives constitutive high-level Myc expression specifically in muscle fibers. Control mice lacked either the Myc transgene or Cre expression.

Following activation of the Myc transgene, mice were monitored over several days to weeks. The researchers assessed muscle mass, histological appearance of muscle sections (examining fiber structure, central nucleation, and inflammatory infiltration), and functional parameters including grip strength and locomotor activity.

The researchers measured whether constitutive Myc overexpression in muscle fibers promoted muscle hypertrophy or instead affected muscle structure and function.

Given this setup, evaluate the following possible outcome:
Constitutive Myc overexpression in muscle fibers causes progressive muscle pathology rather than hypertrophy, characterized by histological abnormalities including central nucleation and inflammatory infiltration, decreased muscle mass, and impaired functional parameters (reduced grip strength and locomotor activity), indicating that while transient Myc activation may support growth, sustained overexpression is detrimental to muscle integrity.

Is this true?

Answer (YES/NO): NO